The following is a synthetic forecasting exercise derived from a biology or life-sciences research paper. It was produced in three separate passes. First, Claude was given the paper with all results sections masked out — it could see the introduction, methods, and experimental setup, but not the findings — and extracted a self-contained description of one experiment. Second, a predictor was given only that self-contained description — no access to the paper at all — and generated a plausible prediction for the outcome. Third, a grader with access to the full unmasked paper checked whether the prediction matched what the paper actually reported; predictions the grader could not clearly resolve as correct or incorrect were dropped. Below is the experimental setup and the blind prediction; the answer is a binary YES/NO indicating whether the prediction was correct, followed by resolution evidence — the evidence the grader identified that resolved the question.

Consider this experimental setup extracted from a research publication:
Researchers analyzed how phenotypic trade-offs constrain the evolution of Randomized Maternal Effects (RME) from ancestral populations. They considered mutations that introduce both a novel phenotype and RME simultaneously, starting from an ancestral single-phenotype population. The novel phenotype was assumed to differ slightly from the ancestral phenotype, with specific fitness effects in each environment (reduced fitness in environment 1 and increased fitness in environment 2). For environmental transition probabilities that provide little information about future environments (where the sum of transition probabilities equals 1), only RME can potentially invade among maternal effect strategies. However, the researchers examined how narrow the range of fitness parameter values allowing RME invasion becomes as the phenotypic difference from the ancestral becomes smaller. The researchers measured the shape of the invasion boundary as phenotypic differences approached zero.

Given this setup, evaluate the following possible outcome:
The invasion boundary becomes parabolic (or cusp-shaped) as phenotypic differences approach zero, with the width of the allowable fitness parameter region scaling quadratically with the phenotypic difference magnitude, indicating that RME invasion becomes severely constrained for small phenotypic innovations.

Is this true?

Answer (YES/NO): YES